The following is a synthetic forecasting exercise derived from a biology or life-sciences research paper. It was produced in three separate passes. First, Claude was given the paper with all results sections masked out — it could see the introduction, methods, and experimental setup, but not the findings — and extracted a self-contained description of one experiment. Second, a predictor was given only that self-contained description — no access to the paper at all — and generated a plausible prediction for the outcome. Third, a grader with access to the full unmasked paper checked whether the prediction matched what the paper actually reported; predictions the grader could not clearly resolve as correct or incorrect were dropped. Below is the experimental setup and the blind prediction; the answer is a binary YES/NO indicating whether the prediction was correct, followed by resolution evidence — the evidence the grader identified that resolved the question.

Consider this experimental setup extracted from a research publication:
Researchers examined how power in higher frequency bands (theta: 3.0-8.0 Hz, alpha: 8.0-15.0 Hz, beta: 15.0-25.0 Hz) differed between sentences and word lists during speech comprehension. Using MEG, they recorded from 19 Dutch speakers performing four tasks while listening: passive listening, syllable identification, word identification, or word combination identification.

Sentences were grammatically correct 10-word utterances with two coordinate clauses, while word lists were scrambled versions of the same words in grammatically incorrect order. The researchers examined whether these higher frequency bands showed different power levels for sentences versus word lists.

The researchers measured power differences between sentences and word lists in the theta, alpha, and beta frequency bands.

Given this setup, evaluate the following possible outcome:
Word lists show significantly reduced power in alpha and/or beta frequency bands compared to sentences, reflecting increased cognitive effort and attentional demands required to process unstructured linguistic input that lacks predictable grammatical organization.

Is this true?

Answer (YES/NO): YES